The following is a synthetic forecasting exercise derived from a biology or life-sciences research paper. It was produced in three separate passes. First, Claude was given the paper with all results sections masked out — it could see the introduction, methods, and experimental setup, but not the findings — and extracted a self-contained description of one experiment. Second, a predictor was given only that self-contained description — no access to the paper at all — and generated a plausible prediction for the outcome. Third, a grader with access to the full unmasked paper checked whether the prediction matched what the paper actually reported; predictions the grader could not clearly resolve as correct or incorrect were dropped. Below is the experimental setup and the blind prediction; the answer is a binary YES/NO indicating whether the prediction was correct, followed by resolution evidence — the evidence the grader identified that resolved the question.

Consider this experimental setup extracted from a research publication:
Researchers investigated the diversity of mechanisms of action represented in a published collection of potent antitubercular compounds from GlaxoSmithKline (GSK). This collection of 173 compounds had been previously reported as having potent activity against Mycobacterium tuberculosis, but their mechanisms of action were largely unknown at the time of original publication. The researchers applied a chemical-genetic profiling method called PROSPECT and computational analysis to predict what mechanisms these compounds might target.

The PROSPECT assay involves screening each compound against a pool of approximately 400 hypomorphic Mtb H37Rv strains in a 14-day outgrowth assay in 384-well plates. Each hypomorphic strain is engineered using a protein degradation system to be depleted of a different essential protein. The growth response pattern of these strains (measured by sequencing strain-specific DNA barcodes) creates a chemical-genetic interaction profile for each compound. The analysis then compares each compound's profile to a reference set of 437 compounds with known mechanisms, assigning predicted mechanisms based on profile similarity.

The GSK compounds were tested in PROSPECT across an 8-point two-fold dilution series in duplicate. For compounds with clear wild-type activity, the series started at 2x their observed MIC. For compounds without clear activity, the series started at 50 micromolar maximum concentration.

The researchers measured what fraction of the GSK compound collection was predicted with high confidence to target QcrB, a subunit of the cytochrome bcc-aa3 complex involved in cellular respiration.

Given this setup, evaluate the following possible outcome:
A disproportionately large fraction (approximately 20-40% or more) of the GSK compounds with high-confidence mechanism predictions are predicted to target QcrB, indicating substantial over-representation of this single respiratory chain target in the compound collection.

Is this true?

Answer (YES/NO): YES